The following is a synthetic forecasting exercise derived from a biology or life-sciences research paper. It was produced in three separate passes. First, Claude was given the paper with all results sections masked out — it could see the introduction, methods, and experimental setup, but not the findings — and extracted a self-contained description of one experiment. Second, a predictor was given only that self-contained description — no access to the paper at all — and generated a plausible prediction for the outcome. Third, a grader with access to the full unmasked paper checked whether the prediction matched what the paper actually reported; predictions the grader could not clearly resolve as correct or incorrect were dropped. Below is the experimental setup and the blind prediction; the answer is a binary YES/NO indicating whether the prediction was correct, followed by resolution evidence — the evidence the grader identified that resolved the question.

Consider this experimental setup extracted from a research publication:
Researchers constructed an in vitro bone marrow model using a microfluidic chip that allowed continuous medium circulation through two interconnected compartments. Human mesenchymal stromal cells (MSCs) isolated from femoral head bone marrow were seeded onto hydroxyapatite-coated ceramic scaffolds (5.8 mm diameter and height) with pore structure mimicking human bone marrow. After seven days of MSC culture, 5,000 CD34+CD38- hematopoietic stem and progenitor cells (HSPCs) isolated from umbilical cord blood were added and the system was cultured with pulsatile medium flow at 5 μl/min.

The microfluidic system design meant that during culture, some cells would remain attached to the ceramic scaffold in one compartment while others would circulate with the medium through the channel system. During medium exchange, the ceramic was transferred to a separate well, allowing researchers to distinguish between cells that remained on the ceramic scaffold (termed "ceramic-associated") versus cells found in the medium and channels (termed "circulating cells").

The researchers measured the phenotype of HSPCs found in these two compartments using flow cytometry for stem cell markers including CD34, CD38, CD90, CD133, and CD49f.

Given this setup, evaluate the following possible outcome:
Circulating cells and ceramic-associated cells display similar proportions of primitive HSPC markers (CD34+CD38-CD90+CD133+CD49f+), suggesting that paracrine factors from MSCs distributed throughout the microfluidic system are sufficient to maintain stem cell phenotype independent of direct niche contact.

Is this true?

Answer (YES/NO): NO